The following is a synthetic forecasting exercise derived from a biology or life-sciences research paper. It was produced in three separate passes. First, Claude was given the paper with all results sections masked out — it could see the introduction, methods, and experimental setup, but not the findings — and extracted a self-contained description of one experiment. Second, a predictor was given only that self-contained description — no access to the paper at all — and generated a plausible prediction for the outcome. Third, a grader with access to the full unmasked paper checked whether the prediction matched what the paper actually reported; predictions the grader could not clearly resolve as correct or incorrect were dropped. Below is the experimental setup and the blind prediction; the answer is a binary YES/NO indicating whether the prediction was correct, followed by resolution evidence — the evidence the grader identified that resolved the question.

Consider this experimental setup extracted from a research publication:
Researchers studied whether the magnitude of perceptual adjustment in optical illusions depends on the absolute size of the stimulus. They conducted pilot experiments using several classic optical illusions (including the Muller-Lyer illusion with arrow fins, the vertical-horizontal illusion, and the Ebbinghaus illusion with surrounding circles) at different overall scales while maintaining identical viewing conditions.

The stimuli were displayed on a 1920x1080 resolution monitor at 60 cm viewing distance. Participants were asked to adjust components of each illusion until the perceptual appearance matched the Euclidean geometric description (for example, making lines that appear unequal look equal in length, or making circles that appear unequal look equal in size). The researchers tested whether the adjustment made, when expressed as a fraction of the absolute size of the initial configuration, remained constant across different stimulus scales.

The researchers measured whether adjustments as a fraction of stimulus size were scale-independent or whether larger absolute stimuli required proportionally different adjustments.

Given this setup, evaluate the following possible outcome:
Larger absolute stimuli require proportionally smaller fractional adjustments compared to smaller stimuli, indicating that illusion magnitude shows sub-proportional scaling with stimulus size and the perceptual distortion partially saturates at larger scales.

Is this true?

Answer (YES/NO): NO